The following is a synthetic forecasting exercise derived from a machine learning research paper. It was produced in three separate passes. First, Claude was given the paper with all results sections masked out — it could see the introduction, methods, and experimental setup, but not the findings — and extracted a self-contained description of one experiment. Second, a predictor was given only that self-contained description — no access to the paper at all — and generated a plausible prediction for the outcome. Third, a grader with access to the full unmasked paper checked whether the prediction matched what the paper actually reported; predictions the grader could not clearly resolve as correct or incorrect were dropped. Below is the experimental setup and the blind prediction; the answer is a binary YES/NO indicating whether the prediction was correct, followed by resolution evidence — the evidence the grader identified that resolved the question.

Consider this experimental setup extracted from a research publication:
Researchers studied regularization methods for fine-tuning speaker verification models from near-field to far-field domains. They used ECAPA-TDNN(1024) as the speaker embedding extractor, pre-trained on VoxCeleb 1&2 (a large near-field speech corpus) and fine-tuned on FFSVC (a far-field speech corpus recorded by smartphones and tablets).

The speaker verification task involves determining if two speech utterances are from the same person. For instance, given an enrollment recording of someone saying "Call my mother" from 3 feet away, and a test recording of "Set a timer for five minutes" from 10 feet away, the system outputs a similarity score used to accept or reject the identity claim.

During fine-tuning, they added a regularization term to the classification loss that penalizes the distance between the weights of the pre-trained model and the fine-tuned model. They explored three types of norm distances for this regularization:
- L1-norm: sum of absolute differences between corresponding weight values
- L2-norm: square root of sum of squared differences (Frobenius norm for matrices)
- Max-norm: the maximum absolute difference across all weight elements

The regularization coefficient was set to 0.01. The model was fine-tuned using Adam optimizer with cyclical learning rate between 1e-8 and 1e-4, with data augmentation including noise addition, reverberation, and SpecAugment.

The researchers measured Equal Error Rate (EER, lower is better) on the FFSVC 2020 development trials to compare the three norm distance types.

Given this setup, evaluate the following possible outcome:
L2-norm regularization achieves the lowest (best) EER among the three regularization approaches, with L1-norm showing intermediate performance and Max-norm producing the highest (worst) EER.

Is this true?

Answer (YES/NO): NO